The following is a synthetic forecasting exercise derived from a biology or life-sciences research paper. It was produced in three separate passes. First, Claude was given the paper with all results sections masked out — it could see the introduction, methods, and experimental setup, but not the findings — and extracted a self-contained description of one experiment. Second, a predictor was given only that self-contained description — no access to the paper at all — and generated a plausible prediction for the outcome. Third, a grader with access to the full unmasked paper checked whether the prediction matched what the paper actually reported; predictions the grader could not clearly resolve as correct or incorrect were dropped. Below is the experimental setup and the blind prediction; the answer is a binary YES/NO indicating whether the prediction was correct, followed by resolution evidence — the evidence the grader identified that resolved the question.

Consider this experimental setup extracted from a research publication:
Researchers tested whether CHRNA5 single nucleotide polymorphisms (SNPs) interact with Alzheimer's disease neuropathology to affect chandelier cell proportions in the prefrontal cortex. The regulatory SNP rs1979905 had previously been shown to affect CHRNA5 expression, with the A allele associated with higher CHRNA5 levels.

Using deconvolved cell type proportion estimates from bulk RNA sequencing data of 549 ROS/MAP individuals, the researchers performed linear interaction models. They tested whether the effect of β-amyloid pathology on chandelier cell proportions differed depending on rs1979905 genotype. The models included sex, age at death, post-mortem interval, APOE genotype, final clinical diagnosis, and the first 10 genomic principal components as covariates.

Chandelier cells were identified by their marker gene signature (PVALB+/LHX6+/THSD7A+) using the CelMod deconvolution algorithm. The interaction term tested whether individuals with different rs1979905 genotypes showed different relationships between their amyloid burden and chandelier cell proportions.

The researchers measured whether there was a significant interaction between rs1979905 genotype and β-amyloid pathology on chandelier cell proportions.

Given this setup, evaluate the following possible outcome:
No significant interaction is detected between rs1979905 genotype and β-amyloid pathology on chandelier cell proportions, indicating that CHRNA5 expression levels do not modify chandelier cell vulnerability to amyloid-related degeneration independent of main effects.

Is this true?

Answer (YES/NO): YES